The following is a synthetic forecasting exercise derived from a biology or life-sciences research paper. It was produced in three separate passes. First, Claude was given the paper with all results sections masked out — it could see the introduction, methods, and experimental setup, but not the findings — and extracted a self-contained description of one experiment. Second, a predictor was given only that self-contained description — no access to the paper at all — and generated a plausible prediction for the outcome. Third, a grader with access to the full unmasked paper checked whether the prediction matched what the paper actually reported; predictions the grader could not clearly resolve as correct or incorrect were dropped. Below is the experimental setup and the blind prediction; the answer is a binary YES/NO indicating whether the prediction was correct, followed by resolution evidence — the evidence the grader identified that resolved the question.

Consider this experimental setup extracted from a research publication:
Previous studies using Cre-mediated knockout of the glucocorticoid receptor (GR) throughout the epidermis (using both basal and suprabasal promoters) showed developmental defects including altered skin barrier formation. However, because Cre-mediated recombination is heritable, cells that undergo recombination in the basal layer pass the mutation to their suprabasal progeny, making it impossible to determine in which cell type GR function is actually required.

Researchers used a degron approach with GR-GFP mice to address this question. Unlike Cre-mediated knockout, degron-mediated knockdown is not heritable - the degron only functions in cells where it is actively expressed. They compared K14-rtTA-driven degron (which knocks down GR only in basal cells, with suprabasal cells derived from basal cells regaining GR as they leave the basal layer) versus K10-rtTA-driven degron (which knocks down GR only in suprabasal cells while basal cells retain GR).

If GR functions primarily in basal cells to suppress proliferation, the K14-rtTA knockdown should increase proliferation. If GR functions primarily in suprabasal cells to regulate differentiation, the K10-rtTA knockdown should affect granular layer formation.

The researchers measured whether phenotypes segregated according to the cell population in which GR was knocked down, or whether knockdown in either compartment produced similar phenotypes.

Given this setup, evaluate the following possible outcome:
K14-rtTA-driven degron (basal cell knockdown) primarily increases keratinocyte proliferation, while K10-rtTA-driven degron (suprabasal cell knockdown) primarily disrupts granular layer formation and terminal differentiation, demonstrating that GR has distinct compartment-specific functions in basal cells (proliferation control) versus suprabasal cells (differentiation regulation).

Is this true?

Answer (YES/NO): YES